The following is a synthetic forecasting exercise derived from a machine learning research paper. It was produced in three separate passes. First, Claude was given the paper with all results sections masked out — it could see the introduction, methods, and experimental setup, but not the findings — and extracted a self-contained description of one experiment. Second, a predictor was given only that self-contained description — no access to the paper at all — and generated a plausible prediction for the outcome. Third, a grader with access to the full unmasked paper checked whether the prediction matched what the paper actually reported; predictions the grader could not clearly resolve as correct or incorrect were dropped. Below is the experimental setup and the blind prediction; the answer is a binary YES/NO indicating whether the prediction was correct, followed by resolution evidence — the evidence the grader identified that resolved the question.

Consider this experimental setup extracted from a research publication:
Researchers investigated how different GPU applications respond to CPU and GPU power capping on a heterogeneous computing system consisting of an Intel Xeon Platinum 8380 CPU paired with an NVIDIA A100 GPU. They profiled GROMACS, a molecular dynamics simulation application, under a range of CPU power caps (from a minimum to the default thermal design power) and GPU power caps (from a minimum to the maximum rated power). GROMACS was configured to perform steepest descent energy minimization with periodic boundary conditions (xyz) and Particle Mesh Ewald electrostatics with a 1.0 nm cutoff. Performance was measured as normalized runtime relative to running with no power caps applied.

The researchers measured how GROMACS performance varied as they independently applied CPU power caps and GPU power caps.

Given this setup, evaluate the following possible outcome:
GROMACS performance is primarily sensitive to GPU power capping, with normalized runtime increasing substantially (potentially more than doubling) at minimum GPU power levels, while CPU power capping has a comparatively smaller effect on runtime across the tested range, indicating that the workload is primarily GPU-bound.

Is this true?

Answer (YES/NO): NO